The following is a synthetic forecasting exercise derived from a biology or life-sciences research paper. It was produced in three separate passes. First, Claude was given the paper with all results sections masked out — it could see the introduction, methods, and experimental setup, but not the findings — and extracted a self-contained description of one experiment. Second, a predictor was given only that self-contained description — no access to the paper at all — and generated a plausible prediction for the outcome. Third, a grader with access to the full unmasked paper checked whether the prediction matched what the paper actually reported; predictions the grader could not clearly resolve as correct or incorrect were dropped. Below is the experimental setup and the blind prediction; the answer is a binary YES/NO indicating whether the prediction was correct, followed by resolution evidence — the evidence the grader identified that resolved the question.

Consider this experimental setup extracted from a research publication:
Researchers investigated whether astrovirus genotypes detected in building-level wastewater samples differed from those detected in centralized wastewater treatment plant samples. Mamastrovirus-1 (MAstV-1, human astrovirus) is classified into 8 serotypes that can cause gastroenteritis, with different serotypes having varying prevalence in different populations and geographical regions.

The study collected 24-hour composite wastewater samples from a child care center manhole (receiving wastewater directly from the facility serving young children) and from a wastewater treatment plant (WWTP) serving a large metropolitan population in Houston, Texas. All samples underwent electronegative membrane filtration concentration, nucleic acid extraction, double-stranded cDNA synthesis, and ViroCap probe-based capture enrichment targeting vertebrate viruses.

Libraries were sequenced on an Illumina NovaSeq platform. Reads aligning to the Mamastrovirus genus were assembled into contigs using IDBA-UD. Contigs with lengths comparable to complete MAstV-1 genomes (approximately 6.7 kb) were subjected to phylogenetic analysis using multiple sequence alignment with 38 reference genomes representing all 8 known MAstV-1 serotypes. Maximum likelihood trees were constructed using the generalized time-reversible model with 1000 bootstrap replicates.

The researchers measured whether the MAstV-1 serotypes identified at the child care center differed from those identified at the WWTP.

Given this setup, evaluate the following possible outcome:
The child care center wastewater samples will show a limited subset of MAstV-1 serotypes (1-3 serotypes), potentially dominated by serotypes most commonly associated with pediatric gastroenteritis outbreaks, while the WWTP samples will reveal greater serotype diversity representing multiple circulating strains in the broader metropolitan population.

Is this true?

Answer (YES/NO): NO